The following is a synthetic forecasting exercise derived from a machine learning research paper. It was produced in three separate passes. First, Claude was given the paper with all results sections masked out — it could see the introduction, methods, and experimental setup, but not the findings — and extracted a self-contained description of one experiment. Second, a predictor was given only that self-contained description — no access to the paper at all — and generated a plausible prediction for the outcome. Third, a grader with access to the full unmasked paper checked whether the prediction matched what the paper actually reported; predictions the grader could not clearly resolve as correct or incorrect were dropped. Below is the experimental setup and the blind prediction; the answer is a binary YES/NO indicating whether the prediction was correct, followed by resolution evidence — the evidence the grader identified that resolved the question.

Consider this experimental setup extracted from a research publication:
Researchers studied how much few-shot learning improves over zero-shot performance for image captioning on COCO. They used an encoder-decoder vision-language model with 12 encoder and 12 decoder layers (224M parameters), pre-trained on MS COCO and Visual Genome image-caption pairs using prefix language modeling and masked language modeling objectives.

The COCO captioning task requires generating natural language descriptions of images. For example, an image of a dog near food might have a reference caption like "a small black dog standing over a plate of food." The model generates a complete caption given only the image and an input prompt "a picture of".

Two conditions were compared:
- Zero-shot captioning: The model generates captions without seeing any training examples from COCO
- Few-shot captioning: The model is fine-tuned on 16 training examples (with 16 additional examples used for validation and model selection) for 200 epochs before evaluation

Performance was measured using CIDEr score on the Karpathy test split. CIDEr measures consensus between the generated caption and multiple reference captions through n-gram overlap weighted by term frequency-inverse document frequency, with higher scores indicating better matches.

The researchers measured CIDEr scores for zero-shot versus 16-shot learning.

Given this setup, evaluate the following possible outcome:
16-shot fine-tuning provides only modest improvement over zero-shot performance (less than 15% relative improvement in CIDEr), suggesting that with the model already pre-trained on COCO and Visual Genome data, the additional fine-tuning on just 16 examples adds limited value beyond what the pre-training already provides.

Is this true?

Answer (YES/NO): NO